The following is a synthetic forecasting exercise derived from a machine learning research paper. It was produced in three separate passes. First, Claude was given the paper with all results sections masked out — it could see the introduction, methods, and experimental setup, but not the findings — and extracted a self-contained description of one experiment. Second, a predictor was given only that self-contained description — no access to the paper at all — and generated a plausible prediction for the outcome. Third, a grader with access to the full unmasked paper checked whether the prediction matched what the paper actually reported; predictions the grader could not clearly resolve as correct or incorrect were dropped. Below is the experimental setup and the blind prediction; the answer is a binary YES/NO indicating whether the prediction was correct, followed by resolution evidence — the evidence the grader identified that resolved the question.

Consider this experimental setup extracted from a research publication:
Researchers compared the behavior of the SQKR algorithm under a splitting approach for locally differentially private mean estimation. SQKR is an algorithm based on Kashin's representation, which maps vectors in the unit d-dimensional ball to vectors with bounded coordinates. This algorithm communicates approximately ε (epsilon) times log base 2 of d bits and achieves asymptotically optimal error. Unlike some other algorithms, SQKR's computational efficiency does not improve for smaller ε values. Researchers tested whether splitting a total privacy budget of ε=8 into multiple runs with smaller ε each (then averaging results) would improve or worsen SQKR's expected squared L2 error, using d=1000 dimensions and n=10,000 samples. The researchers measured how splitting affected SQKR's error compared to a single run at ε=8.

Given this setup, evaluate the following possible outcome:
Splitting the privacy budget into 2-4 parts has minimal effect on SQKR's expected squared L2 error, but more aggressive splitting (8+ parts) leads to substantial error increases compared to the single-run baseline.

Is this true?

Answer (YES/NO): NO